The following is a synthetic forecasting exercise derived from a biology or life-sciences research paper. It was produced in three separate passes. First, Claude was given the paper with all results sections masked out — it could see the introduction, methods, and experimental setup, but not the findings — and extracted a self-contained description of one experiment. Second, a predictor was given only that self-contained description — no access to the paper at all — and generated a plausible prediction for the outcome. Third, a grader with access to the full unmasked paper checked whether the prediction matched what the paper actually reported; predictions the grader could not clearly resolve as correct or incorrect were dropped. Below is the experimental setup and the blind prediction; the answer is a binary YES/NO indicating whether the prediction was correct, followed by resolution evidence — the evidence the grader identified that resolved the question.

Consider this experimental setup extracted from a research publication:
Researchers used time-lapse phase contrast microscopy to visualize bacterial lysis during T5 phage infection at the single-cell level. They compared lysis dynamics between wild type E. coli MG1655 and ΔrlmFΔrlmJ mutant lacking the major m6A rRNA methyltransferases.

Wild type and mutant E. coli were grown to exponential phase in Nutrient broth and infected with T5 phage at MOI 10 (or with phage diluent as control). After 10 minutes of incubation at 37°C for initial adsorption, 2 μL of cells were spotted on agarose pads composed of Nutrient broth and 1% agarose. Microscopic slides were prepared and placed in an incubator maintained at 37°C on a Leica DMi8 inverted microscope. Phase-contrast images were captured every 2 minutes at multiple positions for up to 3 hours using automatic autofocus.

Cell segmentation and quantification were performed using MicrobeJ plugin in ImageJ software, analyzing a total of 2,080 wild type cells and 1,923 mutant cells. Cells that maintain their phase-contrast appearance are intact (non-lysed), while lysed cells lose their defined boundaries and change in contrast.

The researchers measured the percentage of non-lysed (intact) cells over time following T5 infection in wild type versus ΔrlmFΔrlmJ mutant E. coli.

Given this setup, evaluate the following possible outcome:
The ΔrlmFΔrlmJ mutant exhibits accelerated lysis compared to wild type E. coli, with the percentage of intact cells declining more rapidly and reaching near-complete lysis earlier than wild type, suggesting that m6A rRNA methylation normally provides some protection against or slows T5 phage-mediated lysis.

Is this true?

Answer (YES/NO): NO